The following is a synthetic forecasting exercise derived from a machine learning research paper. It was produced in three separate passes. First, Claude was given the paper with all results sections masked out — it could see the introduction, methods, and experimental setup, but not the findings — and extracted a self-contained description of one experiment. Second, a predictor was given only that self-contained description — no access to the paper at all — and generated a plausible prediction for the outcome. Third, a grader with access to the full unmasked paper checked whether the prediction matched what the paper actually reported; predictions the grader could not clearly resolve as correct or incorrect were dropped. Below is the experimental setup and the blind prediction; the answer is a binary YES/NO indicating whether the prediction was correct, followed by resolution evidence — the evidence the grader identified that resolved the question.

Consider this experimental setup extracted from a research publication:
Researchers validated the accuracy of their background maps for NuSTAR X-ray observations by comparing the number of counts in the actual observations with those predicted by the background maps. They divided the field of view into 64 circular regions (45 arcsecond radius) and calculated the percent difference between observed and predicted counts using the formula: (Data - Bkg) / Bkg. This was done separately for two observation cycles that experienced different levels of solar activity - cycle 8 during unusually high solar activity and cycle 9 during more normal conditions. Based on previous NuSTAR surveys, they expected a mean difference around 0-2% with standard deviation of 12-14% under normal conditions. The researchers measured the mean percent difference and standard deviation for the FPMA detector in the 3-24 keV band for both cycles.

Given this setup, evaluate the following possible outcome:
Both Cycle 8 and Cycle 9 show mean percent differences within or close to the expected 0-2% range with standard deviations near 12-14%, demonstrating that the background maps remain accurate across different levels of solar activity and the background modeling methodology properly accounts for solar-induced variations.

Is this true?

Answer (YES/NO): NO